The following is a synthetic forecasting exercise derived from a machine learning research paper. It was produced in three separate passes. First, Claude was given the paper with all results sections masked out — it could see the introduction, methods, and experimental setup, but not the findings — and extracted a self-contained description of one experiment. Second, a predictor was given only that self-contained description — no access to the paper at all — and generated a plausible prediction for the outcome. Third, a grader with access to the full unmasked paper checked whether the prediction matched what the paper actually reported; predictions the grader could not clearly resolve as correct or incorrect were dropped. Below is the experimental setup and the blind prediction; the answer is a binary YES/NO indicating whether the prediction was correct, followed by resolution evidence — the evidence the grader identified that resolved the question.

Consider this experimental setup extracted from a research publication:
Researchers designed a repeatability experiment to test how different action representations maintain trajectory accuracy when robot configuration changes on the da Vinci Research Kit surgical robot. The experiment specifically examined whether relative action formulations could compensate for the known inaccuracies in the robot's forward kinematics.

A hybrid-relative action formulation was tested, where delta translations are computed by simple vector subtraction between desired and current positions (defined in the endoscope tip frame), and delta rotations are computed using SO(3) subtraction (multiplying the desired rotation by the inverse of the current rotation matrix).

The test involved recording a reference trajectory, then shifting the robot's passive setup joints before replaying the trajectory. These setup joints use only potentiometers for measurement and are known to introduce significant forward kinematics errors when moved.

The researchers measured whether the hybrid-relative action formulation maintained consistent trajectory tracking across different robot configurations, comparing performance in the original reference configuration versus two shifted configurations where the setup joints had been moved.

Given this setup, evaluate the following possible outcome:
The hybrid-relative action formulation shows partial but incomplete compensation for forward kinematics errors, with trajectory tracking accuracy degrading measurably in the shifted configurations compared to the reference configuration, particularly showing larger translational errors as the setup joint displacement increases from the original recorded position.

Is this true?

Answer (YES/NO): NO